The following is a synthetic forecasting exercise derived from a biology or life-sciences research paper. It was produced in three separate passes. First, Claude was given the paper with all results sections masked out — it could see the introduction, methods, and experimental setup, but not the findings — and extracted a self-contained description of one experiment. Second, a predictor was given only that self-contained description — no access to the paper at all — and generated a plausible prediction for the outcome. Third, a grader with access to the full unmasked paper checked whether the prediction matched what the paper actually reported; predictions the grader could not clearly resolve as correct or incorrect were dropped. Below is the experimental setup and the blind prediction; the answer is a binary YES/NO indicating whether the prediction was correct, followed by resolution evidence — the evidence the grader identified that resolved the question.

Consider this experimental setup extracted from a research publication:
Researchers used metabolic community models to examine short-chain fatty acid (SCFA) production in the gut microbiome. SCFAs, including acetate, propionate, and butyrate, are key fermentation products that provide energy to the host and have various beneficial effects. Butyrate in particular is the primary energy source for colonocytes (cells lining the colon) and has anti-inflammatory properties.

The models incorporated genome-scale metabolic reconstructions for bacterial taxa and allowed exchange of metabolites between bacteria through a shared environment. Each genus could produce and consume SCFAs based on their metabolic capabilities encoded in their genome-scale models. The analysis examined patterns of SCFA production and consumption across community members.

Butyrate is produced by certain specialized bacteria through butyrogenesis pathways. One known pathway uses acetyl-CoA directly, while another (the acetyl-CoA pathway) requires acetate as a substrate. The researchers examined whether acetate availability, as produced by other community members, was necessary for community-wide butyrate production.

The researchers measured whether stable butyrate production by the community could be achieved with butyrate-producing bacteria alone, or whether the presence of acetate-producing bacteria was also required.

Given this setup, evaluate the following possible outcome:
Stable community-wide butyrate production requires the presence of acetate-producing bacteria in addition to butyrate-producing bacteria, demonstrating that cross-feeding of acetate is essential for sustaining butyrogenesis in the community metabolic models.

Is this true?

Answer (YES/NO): YES